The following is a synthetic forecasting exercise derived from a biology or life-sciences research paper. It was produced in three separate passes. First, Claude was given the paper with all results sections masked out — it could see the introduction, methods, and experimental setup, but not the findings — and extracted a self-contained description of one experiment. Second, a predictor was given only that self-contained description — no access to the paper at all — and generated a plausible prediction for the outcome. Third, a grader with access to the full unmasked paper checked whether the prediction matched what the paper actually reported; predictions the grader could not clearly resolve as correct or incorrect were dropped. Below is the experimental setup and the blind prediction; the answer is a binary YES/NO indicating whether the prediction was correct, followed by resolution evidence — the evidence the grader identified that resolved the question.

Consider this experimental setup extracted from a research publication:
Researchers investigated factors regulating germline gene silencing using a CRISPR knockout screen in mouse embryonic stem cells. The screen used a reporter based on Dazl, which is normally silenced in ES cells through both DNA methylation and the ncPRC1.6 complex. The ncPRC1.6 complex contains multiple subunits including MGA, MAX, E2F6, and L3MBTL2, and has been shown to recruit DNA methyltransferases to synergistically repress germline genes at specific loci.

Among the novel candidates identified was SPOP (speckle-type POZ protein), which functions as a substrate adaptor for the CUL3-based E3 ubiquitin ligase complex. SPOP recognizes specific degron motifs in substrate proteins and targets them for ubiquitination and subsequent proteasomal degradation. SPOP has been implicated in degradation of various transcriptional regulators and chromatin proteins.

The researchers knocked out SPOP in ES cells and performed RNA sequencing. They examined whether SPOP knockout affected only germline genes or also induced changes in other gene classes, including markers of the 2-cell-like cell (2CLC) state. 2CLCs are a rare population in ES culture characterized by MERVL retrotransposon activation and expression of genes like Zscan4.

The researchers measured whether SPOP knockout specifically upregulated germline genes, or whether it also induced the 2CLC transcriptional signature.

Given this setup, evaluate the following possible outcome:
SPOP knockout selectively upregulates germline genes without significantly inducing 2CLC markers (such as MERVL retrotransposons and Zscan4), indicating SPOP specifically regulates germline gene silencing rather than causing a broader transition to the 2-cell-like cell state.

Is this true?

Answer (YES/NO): NO